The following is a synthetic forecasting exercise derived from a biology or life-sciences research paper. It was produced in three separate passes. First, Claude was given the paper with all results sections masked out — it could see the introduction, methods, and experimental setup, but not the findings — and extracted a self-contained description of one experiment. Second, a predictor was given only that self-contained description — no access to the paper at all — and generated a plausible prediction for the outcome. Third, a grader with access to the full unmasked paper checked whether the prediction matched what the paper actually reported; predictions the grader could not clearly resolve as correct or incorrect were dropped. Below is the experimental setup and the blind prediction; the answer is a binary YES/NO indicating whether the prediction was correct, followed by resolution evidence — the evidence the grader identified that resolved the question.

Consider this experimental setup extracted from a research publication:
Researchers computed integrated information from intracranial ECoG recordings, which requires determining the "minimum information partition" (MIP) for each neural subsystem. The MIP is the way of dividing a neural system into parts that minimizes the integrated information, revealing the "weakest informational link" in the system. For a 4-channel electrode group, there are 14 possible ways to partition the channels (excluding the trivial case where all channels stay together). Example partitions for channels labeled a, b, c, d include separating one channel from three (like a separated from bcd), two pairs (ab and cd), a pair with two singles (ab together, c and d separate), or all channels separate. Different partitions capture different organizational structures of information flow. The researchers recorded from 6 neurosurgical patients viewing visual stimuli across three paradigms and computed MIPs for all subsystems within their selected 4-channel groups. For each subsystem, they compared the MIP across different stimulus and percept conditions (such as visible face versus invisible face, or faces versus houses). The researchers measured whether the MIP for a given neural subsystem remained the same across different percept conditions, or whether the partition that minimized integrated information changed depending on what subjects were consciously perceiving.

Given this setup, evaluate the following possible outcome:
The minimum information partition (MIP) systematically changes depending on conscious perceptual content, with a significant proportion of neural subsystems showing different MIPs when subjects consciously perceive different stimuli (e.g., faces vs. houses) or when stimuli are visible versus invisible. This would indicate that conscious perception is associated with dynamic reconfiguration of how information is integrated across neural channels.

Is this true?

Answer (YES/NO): YES